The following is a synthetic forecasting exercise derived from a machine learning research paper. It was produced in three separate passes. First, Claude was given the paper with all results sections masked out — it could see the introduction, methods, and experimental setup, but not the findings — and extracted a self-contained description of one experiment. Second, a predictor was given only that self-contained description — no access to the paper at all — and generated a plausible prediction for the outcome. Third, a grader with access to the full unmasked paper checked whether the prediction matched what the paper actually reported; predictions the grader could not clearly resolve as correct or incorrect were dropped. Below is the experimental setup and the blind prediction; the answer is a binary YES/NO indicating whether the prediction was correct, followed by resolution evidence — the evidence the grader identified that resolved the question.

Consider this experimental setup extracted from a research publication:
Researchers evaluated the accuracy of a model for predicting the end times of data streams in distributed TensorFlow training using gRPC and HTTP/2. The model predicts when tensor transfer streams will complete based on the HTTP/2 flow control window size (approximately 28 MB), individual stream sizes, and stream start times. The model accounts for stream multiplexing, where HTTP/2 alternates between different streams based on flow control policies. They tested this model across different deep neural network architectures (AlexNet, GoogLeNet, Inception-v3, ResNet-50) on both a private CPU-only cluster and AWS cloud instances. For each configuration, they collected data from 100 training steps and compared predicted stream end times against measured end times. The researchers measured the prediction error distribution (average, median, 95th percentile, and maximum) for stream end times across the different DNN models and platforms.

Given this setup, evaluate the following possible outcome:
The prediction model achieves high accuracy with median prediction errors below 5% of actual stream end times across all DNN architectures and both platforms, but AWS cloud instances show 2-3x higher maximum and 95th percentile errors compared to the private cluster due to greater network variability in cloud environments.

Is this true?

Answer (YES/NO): NO